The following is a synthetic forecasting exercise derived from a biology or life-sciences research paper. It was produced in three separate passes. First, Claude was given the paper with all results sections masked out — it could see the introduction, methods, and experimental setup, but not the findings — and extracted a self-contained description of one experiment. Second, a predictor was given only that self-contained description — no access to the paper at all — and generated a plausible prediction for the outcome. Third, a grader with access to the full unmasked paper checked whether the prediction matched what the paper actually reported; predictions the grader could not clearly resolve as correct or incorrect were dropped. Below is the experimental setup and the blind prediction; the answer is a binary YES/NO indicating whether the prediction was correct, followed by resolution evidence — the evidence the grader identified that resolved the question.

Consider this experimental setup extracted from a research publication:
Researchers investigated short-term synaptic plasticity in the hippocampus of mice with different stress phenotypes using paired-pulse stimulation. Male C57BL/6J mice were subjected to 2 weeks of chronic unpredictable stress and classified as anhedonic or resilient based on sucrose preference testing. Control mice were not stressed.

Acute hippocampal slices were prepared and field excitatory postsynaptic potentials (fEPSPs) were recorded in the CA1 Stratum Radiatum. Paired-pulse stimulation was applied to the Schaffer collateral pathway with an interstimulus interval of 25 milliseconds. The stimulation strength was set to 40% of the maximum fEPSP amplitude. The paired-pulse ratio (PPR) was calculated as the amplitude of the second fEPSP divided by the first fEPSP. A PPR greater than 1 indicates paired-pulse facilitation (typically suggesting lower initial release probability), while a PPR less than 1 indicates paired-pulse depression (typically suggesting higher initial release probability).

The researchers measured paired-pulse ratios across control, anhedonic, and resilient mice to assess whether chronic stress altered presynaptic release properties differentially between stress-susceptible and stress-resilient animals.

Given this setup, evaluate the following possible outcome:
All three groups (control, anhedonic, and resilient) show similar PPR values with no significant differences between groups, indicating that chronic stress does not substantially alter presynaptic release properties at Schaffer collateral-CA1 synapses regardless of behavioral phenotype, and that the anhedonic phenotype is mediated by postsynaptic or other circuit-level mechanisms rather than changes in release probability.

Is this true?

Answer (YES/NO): YES